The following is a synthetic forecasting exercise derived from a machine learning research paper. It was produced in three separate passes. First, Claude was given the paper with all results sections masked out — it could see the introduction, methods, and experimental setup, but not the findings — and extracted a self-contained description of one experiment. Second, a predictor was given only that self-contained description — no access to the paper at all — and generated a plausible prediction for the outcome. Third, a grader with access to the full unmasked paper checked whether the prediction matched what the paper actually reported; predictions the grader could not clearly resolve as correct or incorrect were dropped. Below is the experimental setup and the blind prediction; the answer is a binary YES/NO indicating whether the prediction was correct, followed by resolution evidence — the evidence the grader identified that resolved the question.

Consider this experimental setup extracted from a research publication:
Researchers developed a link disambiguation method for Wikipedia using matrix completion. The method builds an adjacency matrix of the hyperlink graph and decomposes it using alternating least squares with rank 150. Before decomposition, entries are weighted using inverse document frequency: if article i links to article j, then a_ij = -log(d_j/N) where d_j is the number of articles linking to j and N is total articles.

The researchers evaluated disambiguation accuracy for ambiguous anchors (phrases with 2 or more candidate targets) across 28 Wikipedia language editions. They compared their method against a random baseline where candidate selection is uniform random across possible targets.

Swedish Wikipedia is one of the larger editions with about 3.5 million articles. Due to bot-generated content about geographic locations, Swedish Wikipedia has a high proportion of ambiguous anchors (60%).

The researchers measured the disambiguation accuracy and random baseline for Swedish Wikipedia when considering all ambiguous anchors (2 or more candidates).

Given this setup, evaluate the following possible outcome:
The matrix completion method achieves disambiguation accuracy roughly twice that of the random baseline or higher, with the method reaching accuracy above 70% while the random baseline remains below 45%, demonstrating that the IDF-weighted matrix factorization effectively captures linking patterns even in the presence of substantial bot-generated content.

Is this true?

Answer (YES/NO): YES